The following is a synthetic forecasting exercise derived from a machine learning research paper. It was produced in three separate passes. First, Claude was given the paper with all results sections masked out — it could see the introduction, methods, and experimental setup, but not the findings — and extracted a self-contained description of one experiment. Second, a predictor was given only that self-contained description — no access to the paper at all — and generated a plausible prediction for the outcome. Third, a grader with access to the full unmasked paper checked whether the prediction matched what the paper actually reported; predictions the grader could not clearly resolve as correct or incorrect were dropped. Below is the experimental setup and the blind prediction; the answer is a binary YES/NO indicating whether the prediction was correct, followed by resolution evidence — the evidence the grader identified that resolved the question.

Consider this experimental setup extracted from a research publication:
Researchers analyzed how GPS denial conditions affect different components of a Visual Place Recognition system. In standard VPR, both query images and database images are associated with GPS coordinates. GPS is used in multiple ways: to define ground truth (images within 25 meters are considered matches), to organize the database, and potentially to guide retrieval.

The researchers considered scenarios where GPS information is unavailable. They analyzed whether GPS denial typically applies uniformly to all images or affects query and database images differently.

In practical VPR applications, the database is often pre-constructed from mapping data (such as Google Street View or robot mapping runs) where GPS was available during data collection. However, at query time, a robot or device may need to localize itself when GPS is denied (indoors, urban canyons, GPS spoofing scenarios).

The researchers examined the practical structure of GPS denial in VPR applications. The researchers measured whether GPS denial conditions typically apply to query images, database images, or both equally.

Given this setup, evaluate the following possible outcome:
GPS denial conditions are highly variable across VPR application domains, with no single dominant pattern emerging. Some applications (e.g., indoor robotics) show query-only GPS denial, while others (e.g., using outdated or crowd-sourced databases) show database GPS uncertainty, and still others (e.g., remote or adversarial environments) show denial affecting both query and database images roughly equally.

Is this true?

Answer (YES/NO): NO